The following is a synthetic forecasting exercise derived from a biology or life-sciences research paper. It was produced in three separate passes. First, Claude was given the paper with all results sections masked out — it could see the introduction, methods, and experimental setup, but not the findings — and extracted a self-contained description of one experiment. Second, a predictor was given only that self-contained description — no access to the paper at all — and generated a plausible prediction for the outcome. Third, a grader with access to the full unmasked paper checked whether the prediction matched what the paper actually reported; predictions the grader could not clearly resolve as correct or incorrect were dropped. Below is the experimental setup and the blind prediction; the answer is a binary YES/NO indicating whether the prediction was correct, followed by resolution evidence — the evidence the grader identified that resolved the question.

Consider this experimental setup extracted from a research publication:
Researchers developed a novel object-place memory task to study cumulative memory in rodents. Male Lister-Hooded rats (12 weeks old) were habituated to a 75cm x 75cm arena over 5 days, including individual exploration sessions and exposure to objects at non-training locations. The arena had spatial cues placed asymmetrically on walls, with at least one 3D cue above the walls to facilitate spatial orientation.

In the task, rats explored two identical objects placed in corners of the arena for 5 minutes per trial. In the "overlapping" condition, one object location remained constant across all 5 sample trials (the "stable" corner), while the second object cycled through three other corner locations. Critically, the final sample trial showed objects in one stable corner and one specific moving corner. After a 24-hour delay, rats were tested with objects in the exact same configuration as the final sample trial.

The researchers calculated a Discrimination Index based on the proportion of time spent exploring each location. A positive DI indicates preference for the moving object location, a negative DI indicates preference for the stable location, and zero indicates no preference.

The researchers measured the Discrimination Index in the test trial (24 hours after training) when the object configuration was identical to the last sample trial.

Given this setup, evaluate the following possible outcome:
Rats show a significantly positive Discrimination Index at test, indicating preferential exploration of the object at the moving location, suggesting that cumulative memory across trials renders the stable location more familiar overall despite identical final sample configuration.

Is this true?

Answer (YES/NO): YES